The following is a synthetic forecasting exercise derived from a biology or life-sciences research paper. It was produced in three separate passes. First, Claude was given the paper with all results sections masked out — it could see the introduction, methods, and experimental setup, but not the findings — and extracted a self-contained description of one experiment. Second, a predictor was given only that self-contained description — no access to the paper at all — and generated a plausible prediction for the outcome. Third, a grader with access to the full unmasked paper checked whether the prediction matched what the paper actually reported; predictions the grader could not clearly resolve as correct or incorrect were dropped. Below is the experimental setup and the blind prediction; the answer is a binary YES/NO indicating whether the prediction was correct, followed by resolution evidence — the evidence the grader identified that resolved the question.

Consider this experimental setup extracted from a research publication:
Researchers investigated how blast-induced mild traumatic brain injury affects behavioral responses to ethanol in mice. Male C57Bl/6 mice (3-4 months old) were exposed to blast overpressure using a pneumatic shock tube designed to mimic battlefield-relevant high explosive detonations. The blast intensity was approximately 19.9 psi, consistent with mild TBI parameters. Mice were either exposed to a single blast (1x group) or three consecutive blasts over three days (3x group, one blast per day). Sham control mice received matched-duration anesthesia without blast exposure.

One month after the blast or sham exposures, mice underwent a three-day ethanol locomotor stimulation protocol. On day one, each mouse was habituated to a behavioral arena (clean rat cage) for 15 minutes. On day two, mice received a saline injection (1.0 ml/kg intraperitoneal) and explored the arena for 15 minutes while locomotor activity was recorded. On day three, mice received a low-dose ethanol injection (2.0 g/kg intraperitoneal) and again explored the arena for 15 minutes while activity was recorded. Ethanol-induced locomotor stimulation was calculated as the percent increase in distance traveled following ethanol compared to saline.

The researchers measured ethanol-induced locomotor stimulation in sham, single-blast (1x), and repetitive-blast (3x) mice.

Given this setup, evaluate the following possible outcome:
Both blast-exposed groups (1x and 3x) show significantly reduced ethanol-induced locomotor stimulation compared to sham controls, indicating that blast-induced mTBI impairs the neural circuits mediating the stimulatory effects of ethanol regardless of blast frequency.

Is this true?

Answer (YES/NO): NO